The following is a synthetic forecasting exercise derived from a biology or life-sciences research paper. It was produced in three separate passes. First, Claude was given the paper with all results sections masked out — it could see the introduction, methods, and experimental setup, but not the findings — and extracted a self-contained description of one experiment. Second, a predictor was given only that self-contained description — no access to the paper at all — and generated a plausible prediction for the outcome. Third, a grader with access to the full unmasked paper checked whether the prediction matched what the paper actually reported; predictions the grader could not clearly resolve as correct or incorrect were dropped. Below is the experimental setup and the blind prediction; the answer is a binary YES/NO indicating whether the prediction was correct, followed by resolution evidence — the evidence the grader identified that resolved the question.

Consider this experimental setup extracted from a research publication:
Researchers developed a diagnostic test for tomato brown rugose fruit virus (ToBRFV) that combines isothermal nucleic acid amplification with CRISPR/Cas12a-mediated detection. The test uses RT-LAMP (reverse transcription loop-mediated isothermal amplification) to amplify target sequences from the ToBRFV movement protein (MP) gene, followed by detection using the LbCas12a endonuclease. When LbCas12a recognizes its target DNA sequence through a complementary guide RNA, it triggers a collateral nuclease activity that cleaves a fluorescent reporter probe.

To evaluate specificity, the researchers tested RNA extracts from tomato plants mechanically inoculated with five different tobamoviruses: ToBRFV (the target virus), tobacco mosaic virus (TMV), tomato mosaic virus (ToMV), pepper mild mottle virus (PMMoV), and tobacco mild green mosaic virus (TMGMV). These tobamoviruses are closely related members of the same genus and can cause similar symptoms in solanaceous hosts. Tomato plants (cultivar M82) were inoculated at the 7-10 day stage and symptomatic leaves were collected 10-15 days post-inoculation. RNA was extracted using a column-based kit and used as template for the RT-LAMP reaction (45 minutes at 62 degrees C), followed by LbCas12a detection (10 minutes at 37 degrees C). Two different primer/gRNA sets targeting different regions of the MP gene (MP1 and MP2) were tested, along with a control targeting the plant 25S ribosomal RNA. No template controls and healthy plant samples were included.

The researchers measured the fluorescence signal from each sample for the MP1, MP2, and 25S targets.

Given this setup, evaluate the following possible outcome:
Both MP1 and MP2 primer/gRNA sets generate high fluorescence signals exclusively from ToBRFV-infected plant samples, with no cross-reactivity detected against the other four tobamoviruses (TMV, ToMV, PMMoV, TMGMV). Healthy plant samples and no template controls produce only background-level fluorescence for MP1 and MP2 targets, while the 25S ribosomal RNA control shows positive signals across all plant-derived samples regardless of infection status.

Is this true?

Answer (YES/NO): YES